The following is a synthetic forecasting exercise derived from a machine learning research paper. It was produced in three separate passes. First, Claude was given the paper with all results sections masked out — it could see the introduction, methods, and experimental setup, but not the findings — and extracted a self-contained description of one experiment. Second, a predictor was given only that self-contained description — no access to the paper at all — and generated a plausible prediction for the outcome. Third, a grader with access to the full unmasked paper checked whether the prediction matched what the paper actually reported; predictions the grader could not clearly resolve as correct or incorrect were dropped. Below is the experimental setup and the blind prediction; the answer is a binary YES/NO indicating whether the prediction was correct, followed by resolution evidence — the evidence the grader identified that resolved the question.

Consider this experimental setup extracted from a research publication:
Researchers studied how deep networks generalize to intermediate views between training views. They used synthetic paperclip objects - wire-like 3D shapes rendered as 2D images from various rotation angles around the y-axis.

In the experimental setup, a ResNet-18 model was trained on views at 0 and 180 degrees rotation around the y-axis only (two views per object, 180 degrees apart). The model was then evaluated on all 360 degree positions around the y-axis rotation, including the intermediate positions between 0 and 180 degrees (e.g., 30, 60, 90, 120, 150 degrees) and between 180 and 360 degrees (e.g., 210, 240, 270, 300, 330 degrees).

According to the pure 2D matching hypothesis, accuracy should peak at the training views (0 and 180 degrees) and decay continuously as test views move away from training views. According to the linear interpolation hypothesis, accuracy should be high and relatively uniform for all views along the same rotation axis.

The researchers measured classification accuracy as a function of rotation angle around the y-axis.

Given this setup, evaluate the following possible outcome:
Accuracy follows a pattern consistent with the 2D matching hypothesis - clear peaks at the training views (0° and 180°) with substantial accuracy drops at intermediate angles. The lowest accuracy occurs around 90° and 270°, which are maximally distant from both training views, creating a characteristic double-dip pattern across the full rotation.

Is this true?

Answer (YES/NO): NO